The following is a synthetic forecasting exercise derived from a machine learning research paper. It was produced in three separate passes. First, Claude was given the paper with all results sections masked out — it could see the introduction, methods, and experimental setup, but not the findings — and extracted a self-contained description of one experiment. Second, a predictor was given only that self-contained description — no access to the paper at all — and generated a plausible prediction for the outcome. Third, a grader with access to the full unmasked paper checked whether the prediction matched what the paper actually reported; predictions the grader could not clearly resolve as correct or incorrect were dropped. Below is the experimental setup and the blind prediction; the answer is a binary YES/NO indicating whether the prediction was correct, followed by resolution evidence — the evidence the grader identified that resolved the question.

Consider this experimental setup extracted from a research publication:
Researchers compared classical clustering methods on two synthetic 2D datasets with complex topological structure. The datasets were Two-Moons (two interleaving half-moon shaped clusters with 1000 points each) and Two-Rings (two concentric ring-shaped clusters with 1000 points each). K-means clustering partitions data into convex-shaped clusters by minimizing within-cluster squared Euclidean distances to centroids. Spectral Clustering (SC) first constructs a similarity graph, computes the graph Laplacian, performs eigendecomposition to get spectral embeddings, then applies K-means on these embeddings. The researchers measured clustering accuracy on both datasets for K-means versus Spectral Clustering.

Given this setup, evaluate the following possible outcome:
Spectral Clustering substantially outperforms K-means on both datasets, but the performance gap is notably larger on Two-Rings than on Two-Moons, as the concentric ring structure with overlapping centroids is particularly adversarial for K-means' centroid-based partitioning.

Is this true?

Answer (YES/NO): YES